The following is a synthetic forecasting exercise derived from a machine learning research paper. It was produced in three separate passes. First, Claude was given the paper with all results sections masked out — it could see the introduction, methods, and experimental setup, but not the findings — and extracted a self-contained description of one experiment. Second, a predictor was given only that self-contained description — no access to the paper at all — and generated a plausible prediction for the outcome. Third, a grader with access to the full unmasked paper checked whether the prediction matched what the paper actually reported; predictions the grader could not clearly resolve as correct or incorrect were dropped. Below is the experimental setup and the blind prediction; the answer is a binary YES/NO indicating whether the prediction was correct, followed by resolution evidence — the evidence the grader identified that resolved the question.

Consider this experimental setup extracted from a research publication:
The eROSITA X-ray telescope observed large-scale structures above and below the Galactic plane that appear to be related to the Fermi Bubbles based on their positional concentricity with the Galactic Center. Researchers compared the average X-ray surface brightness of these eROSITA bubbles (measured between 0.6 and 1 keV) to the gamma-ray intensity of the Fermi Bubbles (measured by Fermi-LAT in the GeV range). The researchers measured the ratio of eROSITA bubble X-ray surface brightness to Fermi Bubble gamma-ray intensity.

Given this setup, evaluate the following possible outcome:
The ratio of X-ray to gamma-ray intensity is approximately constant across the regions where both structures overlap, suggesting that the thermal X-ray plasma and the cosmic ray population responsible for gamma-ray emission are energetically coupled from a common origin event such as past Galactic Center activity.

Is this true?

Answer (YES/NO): NO